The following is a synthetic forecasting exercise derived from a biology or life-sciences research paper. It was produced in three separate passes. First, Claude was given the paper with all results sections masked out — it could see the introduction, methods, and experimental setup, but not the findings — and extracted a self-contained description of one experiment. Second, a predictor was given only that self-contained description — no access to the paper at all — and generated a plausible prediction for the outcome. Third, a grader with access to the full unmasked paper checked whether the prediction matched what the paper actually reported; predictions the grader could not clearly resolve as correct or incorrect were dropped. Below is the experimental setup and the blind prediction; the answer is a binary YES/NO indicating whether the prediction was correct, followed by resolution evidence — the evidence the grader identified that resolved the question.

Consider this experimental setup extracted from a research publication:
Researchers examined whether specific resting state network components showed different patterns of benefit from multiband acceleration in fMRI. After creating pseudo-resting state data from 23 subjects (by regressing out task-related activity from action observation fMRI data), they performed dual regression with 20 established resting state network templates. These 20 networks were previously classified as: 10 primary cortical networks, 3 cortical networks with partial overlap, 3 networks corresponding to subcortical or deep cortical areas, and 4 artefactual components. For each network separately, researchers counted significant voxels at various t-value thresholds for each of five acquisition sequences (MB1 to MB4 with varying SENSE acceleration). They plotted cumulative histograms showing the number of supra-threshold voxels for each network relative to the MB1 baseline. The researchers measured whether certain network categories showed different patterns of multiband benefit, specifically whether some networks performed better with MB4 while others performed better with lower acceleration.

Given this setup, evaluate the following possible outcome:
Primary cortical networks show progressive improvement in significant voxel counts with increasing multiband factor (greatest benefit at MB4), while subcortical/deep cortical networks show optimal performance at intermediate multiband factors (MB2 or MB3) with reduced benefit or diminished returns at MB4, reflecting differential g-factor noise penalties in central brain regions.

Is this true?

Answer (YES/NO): NO